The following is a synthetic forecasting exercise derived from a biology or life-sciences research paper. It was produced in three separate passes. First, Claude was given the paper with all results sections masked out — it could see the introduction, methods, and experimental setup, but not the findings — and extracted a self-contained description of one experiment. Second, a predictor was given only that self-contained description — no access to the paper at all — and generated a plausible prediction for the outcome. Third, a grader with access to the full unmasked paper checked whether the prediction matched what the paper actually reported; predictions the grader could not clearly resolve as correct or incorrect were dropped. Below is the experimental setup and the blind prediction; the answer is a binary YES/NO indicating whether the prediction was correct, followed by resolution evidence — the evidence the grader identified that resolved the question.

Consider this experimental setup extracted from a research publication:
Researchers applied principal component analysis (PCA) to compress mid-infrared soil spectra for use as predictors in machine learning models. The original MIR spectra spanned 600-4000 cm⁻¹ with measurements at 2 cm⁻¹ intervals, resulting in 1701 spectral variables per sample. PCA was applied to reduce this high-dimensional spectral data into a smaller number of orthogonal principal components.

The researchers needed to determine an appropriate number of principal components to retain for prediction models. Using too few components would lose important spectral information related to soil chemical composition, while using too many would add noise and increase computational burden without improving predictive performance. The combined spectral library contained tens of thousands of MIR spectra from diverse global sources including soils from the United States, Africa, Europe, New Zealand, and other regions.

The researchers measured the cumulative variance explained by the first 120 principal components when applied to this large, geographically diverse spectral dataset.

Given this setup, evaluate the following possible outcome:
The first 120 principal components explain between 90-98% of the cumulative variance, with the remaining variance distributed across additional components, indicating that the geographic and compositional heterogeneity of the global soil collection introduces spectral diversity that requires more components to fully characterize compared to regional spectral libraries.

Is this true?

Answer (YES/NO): NO